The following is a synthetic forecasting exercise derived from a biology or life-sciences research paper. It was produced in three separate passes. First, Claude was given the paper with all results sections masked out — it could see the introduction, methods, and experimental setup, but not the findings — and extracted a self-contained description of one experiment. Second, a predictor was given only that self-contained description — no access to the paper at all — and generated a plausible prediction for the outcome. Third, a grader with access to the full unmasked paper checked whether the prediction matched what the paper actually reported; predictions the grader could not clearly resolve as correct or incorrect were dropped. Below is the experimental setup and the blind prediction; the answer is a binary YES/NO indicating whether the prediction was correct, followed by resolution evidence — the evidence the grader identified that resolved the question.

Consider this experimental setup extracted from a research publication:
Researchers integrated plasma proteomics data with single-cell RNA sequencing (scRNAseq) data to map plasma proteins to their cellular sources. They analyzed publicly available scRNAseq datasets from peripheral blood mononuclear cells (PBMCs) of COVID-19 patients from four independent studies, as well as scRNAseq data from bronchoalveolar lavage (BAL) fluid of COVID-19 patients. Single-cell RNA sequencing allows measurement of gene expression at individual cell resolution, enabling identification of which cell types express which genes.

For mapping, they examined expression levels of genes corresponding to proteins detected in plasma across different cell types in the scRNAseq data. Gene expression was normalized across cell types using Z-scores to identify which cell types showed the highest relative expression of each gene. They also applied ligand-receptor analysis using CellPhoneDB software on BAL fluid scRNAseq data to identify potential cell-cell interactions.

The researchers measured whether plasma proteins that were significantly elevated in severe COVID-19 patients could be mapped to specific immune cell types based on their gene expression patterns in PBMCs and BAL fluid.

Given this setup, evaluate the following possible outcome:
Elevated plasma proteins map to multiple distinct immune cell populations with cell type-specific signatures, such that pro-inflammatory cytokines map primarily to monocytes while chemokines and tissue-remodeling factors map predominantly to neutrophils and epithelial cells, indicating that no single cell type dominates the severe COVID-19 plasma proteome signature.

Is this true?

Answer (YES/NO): NO